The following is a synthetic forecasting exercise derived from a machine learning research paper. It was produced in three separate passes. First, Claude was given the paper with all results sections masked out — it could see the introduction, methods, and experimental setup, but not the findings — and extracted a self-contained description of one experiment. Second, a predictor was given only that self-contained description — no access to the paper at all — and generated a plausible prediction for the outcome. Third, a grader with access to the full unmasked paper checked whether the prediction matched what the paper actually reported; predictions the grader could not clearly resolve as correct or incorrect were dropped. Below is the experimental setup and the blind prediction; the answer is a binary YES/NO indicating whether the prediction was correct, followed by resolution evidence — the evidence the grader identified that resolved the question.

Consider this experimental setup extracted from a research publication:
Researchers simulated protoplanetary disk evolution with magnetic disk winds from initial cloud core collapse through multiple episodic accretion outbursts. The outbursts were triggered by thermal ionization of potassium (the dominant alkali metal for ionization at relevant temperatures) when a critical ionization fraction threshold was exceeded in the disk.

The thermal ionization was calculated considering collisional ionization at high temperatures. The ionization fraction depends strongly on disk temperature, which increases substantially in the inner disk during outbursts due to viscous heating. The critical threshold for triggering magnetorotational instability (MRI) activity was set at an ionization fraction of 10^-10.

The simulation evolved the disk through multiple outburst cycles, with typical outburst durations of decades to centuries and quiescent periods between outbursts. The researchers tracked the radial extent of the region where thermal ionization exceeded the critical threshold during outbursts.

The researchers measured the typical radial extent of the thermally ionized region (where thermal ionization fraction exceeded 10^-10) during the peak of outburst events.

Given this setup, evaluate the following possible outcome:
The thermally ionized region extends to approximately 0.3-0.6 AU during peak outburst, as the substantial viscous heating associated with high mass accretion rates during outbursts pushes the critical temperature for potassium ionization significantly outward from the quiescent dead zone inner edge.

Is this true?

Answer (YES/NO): NO